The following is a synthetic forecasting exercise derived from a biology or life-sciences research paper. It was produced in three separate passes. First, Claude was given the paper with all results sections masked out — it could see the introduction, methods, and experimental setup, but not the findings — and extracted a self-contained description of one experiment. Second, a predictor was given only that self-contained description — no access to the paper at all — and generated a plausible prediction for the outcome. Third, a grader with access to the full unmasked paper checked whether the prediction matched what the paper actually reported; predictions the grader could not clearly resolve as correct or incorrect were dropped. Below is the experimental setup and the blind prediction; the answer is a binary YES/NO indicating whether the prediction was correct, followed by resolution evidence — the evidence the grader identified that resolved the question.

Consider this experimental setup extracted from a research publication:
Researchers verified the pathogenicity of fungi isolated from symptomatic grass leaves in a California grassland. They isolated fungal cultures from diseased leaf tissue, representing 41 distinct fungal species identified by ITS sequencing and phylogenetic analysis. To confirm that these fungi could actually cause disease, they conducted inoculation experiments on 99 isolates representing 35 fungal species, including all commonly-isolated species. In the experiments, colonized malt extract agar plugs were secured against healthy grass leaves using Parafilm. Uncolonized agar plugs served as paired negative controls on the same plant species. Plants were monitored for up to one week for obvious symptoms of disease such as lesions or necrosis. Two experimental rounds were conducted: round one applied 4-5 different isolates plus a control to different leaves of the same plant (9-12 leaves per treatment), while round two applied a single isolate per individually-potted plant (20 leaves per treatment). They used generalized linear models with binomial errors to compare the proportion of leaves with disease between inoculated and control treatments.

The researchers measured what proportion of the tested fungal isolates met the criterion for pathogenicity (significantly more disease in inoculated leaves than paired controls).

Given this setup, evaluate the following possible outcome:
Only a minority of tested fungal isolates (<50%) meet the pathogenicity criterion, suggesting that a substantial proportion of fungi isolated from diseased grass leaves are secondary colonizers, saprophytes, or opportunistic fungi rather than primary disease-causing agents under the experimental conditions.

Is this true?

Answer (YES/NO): YES